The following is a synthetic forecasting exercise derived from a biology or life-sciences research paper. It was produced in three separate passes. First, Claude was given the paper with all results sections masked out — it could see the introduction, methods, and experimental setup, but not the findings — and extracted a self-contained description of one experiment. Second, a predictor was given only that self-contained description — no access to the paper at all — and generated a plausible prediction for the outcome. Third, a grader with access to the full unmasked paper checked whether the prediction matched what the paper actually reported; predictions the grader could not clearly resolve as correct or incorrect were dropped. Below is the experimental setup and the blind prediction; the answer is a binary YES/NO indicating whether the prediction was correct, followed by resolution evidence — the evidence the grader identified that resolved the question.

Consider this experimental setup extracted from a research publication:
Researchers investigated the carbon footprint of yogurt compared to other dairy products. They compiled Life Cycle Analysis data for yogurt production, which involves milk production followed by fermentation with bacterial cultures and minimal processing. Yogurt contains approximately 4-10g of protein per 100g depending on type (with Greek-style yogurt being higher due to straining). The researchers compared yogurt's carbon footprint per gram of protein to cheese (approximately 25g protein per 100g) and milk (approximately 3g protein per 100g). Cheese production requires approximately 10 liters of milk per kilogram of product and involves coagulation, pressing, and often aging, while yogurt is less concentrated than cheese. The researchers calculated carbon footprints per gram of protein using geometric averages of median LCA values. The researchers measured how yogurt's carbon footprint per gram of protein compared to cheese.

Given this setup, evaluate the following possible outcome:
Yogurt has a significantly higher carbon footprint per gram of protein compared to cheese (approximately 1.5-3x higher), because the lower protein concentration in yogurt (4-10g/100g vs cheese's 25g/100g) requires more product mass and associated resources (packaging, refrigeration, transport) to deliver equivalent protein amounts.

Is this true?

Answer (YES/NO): NO